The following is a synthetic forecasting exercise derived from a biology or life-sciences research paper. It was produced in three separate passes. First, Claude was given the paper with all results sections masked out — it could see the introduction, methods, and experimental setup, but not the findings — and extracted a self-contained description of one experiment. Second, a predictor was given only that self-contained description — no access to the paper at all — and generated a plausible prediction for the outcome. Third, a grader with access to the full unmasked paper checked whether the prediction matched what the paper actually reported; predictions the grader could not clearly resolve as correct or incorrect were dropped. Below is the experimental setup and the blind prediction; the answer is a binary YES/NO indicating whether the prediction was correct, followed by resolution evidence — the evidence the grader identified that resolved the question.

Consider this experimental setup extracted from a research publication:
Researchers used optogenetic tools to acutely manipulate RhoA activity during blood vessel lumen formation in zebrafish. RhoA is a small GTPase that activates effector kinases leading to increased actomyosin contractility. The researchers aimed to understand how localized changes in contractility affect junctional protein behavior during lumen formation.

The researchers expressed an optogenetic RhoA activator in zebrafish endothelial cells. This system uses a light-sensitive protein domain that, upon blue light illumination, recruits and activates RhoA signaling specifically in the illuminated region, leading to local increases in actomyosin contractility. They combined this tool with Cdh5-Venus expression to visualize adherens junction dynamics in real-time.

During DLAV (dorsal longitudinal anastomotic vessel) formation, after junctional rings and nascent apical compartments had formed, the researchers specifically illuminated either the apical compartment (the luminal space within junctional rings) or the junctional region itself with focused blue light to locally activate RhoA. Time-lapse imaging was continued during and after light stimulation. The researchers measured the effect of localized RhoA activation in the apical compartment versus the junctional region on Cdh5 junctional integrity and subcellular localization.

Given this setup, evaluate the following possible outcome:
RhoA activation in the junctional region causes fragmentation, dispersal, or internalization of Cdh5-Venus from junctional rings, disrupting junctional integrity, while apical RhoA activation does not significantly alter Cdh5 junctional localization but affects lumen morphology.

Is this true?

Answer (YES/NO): NO